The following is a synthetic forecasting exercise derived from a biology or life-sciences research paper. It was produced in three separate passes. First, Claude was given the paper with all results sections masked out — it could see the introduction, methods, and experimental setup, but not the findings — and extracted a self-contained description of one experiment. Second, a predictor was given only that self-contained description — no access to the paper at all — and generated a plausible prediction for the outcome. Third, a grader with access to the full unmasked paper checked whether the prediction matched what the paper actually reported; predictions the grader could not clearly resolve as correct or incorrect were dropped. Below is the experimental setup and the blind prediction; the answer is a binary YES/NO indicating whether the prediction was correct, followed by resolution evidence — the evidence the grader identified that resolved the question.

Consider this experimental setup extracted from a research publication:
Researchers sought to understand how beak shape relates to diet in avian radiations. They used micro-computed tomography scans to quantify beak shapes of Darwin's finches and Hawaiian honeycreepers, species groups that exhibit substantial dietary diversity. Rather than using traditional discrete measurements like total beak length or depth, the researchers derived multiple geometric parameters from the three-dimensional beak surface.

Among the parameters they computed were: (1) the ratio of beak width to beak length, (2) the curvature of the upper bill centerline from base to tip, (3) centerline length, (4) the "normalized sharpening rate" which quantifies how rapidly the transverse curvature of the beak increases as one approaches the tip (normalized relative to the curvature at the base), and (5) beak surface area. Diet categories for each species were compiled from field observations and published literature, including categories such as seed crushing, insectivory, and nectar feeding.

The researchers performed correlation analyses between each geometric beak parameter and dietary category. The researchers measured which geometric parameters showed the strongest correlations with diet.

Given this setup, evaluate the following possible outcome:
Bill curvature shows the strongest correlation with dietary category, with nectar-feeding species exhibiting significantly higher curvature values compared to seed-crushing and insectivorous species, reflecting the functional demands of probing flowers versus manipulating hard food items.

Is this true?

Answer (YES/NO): NO